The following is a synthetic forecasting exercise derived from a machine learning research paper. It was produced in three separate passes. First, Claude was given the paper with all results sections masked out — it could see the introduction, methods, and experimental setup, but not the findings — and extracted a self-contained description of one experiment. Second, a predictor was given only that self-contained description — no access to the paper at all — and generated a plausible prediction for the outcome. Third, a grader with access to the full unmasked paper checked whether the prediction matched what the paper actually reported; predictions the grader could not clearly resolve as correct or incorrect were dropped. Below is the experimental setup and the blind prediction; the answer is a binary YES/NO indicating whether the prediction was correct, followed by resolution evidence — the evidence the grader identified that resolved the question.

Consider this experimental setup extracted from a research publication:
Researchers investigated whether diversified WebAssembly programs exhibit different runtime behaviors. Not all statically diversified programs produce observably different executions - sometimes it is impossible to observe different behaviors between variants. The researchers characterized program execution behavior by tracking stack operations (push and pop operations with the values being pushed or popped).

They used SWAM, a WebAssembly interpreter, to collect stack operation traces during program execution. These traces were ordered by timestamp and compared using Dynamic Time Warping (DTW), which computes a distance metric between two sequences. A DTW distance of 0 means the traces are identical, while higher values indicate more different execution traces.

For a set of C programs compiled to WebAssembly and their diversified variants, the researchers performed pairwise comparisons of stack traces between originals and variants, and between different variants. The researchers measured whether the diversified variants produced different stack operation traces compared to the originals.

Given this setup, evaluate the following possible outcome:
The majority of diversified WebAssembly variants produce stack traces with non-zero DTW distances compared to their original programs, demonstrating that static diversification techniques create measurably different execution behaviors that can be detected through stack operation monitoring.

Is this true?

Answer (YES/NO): YES